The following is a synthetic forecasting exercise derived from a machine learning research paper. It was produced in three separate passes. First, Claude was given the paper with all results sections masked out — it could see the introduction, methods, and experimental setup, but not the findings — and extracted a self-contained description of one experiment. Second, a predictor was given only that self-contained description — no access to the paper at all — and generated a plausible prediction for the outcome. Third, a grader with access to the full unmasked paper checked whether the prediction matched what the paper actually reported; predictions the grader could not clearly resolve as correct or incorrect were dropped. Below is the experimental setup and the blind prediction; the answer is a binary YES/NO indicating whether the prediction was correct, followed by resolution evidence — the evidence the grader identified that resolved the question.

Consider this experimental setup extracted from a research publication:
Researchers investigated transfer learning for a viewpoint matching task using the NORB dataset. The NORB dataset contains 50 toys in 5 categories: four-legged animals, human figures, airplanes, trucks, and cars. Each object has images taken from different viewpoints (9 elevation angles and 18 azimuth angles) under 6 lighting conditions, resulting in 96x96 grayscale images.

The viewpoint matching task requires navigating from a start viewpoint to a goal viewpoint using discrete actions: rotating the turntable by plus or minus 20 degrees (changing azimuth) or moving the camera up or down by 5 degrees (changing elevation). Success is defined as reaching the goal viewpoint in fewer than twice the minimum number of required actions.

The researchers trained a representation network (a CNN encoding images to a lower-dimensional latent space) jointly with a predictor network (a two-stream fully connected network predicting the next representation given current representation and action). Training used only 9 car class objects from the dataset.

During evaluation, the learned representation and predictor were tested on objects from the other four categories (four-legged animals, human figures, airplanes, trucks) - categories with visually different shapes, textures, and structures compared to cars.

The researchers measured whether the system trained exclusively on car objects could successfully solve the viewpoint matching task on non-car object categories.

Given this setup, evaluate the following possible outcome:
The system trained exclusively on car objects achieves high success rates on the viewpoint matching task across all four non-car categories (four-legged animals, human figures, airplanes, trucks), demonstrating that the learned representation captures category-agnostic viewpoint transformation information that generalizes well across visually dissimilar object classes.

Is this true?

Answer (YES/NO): NO